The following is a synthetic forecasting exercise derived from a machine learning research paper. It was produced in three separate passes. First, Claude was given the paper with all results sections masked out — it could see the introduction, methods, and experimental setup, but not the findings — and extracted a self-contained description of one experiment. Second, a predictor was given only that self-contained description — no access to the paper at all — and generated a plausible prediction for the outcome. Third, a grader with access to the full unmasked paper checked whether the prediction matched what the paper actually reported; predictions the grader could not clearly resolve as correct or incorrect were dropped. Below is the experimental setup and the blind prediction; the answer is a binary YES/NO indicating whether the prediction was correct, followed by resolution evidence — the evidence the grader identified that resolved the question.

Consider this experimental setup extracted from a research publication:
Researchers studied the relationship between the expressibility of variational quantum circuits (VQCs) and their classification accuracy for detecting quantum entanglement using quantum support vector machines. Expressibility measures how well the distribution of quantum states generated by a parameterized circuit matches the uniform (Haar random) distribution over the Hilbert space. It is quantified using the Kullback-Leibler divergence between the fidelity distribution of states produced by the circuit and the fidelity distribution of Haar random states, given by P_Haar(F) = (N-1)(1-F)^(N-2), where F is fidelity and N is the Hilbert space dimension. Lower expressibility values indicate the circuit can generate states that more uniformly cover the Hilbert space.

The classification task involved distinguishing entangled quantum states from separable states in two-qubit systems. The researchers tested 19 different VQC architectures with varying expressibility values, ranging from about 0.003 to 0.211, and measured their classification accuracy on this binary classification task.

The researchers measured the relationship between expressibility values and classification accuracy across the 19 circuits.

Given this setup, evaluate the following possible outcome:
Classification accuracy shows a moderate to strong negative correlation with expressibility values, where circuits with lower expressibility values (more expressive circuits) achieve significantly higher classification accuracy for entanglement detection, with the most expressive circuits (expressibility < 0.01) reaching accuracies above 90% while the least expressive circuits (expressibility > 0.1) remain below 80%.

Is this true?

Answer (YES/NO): NO